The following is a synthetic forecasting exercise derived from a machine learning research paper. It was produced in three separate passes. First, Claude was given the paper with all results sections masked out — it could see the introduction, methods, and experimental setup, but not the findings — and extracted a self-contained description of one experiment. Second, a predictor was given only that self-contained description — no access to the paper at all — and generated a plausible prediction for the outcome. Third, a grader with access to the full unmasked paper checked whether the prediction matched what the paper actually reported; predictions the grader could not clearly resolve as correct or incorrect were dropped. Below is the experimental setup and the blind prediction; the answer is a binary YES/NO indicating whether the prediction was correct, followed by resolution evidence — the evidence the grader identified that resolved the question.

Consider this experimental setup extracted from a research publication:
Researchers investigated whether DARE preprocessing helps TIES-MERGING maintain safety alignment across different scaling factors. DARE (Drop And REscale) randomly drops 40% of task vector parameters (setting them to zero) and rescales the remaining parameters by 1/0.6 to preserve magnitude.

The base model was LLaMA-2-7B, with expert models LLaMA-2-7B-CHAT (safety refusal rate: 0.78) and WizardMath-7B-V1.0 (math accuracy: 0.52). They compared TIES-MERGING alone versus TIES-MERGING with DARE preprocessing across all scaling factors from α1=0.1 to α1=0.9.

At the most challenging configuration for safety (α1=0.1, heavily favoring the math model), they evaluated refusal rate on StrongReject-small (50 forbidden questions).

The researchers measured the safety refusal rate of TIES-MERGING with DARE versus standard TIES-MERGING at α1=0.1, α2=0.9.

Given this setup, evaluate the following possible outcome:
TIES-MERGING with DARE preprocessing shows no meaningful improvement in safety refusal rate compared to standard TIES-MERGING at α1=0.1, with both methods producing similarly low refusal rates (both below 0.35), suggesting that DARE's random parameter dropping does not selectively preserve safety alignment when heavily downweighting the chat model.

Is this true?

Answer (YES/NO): NO